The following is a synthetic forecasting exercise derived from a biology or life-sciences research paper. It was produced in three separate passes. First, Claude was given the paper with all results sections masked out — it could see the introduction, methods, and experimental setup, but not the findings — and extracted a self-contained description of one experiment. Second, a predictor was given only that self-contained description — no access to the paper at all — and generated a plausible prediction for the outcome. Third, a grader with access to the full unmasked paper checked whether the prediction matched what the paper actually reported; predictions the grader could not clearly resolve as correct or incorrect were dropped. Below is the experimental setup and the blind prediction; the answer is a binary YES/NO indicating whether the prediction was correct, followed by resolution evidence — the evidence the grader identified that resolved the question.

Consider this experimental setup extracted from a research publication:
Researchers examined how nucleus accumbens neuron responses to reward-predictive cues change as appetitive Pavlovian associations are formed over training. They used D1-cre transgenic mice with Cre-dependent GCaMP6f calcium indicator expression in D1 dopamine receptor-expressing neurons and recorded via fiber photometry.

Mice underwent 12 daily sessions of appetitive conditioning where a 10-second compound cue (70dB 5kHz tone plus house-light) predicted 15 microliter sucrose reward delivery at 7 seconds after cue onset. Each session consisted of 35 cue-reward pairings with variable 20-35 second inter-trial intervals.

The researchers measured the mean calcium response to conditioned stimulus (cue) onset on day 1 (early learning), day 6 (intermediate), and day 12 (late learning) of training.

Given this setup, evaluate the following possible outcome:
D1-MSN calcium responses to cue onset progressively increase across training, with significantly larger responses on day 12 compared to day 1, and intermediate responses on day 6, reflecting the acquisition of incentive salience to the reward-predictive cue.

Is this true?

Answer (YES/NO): NO